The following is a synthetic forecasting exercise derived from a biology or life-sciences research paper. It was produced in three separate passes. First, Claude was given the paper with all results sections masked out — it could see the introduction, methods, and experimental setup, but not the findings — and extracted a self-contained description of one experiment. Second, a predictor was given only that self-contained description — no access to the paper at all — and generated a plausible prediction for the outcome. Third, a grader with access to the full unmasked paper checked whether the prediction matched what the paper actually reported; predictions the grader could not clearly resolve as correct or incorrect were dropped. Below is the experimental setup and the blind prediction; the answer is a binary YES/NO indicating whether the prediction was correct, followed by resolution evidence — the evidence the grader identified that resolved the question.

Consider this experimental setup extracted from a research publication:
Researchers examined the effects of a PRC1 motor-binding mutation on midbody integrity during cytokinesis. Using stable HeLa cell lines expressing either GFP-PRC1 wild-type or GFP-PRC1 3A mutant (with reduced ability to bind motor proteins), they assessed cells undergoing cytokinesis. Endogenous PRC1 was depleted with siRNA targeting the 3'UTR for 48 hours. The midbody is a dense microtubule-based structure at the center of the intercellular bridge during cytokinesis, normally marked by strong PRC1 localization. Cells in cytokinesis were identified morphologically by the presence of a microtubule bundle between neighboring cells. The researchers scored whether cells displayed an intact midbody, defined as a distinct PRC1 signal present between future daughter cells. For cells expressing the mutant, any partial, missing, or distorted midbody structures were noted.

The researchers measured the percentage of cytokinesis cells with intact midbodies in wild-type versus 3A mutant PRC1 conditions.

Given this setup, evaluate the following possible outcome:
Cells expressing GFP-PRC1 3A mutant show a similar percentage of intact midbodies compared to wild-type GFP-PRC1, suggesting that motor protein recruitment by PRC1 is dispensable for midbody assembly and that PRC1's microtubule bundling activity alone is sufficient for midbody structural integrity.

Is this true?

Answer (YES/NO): NO